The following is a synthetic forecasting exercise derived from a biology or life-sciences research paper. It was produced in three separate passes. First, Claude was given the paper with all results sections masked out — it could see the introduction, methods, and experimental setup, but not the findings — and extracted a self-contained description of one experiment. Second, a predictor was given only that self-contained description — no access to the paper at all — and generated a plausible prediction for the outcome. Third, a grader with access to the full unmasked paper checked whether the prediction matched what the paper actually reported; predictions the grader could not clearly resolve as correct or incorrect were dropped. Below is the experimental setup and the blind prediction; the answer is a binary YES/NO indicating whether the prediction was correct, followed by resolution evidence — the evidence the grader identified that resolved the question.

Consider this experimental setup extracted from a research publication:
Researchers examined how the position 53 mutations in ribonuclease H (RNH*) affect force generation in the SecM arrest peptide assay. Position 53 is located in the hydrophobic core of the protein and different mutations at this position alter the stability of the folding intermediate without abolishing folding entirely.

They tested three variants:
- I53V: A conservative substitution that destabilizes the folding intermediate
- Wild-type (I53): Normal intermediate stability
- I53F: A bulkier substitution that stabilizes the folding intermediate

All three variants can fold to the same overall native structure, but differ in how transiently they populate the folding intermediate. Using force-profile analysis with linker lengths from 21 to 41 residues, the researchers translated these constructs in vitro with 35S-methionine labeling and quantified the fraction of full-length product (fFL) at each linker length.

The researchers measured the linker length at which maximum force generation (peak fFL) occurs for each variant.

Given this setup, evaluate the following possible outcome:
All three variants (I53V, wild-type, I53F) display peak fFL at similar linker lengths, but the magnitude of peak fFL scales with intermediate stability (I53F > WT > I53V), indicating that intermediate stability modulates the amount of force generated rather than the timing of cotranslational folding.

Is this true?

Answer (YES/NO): NO